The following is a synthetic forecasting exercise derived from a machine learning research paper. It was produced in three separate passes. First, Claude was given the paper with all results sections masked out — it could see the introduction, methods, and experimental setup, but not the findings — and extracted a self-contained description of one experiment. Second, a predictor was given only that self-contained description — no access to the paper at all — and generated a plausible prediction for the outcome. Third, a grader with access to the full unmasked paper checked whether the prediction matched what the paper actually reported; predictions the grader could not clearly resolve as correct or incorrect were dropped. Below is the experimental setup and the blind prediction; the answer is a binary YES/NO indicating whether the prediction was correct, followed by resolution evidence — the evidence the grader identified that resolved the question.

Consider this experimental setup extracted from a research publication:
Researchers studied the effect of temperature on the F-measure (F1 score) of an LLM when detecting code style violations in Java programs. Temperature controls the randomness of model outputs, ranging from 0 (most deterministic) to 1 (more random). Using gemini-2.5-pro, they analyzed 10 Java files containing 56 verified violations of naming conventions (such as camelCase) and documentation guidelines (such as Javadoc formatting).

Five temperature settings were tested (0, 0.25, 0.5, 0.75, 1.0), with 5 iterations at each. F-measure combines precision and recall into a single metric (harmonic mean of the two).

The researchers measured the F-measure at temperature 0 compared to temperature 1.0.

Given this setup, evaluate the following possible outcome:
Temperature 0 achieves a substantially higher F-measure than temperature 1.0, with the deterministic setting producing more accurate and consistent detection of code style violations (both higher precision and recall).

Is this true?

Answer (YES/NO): NO